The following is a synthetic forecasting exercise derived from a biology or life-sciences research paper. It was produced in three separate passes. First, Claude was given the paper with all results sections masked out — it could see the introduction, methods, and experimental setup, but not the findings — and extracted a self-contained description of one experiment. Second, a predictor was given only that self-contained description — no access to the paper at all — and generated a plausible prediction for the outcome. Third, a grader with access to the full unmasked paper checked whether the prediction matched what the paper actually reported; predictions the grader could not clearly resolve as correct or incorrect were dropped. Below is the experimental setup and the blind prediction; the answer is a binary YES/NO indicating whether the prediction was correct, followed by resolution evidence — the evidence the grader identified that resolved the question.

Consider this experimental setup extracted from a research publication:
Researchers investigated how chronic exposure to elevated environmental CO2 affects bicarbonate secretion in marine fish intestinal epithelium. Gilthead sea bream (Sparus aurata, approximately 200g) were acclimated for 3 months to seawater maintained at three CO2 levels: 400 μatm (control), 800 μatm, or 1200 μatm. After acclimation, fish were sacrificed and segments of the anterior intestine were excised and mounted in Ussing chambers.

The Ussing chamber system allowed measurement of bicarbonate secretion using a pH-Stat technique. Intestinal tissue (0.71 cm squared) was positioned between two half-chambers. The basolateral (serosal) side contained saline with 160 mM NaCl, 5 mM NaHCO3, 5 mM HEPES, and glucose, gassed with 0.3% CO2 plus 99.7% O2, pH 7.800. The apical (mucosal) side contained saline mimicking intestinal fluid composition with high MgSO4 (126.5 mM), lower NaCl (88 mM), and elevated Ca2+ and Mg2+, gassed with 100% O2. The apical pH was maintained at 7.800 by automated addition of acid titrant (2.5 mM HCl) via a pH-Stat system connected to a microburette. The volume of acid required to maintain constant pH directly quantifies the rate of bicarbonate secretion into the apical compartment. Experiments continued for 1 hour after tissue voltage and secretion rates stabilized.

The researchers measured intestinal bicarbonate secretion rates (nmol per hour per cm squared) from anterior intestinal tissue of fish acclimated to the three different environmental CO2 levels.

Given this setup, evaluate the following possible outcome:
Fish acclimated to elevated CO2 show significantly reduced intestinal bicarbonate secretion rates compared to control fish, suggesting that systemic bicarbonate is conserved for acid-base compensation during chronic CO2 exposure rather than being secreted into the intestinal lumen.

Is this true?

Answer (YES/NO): NO